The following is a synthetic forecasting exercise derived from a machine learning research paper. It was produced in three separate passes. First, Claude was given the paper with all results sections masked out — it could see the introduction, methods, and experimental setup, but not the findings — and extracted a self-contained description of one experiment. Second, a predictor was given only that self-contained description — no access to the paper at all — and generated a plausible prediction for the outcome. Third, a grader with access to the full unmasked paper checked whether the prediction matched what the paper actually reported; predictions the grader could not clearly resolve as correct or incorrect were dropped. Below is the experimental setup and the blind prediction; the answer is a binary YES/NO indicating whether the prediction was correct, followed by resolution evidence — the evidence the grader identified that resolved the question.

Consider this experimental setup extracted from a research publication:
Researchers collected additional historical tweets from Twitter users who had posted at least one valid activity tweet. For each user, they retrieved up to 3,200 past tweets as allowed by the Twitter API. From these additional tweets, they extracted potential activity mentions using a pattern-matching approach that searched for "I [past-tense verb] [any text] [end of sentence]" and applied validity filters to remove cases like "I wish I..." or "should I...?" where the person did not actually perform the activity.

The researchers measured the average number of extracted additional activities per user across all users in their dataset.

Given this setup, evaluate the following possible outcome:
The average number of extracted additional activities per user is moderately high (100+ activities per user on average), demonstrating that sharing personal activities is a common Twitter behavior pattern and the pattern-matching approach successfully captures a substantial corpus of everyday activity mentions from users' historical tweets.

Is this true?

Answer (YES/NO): NO